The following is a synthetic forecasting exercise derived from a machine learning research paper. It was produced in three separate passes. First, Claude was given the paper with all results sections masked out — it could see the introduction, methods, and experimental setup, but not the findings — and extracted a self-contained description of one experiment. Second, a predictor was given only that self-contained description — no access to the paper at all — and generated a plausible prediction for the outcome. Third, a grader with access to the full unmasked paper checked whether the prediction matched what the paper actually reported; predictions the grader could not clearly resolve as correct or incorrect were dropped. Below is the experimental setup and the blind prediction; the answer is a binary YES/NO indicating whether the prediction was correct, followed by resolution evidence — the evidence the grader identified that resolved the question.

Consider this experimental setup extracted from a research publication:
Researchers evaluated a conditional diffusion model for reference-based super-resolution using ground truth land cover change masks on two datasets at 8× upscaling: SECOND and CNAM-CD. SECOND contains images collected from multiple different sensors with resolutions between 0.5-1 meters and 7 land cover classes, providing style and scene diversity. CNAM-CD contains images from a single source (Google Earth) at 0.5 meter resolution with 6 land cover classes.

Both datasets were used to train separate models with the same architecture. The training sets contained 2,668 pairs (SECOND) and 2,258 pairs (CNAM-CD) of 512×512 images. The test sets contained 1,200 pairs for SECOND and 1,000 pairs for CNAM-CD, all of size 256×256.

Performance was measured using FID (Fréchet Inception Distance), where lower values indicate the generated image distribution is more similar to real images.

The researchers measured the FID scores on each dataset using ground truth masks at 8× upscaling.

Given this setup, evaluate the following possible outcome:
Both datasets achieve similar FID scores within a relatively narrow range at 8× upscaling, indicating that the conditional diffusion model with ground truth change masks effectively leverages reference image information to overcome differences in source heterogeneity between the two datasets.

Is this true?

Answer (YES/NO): NO